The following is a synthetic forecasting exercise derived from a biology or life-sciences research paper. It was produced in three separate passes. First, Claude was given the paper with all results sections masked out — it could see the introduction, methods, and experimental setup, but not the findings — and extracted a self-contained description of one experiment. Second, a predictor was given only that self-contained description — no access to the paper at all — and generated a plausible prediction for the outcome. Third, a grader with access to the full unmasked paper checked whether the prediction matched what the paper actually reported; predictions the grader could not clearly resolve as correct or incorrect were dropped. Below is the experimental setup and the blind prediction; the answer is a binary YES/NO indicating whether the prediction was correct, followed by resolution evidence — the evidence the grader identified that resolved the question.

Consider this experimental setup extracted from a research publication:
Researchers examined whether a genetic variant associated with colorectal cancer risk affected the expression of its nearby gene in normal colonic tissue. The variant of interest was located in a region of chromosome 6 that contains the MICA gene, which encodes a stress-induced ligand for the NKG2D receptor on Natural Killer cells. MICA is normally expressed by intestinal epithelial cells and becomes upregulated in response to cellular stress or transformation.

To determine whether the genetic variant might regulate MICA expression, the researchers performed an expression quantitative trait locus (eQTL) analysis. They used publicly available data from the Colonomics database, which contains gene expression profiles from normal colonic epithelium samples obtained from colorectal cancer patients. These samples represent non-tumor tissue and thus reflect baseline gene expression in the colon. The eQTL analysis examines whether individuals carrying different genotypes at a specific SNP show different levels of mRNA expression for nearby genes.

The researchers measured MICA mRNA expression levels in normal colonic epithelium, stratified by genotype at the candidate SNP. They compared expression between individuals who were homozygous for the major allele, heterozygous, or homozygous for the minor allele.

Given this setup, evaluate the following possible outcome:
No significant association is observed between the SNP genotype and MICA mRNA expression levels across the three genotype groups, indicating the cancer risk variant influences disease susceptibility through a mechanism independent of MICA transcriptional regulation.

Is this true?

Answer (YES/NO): NO